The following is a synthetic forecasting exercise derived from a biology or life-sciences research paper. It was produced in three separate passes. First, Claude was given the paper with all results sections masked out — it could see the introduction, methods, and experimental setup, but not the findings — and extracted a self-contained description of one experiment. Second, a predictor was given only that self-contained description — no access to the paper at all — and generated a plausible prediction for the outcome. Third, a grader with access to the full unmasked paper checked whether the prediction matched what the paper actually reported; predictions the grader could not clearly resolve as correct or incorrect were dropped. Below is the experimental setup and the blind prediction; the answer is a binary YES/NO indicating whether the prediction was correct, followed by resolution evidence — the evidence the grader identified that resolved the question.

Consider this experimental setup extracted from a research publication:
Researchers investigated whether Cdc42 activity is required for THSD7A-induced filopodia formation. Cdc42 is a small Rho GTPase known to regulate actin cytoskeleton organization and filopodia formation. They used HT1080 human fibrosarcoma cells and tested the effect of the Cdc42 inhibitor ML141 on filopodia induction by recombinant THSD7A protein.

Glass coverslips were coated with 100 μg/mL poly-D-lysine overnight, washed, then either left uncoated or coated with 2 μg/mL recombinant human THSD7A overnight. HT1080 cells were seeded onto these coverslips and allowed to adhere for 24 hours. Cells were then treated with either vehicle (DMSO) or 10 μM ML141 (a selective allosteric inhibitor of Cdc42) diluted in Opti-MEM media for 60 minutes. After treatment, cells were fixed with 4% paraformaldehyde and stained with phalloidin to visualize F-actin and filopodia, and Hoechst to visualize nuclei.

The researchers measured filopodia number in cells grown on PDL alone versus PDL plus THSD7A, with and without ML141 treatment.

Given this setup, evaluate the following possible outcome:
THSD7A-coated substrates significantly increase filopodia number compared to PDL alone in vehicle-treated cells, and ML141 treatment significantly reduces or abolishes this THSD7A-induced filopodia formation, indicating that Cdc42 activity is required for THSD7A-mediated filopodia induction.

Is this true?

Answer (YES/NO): YES